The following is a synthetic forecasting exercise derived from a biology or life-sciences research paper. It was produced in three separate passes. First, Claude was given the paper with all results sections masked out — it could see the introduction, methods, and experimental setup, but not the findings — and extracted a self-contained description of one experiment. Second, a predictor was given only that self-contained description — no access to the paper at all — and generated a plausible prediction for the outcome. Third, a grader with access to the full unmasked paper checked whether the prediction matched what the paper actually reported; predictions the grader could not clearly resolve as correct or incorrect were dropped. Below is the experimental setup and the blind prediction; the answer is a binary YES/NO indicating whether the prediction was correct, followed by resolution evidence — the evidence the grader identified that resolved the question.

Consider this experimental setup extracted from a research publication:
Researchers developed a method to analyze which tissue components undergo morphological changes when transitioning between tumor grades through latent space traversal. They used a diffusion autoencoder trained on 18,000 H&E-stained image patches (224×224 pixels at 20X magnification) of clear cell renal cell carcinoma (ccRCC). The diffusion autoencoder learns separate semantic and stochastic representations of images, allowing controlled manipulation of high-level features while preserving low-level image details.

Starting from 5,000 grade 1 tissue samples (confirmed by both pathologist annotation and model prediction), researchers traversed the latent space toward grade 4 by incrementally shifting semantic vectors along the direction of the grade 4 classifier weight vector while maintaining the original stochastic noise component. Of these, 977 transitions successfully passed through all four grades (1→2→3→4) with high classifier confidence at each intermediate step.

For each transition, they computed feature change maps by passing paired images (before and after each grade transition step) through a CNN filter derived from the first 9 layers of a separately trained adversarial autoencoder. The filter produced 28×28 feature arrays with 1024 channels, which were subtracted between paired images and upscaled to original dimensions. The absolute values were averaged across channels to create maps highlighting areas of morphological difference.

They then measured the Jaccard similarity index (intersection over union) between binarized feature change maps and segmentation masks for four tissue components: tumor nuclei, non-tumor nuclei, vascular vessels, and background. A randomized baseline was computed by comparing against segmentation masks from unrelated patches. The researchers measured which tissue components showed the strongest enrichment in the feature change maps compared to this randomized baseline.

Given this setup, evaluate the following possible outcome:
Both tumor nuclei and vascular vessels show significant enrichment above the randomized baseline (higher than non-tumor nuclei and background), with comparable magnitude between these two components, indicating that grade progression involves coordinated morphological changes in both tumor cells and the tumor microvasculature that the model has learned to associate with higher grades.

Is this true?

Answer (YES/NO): NO